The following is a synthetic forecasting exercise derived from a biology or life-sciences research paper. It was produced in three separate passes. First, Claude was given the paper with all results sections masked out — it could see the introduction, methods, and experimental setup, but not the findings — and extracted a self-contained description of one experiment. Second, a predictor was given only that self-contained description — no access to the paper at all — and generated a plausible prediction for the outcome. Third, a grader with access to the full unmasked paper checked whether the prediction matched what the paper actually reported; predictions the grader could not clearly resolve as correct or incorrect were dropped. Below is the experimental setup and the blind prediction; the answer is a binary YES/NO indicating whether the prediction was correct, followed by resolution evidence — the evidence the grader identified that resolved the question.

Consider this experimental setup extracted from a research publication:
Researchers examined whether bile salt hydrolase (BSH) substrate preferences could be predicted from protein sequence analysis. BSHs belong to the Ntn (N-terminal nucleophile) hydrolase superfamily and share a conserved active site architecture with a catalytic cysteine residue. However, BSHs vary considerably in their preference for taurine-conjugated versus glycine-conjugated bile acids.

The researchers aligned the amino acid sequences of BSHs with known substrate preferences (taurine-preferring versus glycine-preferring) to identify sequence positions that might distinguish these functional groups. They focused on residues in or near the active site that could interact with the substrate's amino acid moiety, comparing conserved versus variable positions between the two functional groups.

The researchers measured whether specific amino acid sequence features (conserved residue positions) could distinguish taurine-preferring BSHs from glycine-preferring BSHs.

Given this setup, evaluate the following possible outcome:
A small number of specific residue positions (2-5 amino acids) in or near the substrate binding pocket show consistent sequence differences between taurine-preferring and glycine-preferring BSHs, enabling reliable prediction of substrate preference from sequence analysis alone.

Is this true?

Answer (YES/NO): YES